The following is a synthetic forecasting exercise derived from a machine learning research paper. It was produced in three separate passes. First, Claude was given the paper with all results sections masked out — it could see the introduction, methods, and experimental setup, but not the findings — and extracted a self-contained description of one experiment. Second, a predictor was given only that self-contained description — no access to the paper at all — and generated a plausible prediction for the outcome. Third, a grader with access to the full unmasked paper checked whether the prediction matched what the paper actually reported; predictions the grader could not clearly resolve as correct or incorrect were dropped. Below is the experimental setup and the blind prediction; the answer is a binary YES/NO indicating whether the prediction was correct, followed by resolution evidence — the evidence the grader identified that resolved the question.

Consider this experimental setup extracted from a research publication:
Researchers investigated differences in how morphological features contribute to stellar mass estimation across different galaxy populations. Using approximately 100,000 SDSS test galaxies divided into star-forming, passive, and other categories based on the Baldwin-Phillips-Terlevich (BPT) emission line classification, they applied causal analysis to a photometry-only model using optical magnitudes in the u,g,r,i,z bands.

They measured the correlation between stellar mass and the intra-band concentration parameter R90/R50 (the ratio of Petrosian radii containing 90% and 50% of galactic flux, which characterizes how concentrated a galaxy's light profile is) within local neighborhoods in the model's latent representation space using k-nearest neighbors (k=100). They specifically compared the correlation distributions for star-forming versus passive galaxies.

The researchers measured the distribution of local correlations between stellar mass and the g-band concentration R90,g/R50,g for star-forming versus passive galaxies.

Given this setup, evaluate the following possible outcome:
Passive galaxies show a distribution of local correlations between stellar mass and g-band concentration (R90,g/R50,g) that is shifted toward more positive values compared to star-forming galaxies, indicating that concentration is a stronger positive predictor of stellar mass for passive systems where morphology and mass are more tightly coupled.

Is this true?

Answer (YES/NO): NO